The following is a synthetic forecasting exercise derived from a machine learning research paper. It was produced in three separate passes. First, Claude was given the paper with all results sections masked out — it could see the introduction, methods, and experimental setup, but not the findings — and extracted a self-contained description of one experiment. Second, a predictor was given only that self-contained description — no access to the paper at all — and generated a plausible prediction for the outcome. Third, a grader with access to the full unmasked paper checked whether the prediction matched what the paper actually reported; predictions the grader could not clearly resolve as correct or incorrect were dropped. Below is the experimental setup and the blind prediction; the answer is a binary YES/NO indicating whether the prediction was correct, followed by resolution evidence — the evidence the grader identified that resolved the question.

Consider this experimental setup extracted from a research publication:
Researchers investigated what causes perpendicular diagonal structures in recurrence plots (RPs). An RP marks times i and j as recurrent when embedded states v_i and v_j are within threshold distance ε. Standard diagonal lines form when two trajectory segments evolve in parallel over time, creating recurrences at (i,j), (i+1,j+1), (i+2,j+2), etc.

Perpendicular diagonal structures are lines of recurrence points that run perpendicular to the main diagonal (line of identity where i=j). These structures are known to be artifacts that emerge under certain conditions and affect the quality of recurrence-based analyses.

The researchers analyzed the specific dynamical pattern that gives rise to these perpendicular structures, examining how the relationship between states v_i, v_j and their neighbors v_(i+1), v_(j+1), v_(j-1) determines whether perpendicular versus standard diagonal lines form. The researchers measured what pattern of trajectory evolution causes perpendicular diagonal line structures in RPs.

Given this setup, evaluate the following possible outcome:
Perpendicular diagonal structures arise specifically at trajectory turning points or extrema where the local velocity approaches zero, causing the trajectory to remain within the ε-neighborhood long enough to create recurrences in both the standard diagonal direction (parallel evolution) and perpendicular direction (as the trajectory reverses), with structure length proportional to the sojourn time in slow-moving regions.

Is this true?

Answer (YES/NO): NO